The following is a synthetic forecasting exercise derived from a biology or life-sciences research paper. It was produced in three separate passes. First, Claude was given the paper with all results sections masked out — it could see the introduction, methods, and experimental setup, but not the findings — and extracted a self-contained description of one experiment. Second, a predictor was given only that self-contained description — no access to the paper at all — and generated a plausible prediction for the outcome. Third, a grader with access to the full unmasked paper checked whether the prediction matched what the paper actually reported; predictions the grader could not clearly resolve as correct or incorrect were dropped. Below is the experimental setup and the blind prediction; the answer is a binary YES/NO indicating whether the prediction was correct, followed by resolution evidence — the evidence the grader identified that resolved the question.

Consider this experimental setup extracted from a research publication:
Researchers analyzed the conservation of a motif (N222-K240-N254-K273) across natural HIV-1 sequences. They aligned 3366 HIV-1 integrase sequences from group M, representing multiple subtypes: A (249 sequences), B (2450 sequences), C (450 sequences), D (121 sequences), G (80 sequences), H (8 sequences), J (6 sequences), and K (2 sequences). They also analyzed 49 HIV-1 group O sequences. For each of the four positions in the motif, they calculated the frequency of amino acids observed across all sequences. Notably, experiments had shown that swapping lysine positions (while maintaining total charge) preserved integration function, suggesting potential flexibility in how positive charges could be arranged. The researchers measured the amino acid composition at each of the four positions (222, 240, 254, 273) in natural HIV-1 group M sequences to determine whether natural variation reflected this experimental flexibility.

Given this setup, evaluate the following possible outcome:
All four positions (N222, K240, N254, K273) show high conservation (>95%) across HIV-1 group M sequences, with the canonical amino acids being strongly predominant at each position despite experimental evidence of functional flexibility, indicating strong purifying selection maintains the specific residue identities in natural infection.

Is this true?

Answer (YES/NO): YES